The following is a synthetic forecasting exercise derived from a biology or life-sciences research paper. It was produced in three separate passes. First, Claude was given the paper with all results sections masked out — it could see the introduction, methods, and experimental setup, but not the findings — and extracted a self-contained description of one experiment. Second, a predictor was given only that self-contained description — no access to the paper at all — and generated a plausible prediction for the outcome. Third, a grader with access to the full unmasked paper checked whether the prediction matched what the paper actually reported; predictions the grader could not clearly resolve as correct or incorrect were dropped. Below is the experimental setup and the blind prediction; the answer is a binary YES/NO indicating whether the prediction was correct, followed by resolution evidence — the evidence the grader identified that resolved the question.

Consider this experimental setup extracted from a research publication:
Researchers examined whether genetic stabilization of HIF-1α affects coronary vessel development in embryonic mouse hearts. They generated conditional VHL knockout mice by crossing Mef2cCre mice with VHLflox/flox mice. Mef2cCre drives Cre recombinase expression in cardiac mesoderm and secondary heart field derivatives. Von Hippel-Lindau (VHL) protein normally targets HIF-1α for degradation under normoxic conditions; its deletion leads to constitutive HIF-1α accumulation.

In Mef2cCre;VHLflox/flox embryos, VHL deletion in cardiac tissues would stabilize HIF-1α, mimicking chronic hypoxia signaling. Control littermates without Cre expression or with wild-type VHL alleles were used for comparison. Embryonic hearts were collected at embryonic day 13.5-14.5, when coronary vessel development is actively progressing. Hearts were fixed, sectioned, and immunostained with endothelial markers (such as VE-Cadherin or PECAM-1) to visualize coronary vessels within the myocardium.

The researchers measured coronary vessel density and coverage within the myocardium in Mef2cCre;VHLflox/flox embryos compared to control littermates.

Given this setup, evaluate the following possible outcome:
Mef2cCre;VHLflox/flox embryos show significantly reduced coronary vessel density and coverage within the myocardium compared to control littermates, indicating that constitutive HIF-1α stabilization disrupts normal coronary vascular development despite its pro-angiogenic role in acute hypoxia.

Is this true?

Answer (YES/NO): NO